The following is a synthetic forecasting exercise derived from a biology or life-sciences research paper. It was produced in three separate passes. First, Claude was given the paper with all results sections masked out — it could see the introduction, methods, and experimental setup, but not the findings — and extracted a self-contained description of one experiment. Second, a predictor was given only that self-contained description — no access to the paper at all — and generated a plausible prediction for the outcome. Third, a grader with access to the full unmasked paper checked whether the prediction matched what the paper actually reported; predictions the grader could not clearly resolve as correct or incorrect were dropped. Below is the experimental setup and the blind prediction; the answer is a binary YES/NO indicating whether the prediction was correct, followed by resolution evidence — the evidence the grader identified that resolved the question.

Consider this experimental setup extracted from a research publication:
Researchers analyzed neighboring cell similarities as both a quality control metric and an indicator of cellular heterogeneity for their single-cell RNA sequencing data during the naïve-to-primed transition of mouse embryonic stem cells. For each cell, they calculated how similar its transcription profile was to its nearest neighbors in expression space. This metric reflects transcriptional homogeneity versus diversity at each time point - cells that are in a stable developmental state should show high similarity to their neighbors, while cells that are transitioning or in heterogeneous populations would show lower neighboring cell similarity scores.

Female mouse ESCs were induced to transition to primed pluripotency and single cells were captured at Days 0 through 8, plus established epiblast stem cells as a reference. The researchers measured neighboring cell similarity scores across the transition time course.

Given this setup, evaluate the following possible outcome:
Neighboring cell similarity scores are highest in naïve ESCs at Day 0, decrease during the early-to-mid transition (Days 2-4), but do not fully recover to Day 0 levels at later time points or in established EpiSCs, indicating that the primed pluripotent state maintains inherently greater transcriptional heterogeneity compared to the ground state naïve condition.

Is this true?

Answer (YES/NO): YES